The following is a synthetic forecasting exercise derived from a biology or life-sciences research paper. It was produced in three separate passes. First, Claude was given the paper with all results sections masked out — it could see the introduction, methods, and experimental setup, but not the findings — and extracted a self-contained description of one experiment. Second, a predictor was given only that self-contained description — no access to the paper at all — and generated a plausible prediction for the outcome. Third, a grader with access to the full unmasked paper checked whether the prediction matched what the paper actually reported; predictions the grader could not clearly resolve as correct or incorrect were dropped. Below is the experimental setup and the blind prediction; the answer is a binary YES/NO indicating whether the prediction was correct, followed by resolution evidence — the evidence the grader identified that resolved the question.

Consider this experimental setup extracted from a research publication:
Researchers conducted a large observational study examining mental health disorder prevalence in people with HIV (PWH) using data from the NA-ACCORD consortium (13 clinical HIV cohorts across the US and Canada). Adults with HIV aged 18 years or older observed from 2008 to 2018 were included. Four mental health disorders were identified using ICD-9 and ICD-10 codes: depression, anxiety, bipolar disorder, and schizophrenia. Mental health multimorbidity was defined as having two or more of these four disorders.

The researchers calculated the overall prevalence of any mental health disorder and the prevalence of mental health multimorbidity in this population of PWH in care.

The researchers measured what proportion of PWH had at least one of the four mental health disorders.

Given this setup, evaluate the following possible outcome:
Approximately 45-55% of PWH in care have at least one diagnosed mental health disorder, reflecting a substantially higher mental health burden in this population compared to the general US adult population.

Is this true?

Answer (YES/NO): YES